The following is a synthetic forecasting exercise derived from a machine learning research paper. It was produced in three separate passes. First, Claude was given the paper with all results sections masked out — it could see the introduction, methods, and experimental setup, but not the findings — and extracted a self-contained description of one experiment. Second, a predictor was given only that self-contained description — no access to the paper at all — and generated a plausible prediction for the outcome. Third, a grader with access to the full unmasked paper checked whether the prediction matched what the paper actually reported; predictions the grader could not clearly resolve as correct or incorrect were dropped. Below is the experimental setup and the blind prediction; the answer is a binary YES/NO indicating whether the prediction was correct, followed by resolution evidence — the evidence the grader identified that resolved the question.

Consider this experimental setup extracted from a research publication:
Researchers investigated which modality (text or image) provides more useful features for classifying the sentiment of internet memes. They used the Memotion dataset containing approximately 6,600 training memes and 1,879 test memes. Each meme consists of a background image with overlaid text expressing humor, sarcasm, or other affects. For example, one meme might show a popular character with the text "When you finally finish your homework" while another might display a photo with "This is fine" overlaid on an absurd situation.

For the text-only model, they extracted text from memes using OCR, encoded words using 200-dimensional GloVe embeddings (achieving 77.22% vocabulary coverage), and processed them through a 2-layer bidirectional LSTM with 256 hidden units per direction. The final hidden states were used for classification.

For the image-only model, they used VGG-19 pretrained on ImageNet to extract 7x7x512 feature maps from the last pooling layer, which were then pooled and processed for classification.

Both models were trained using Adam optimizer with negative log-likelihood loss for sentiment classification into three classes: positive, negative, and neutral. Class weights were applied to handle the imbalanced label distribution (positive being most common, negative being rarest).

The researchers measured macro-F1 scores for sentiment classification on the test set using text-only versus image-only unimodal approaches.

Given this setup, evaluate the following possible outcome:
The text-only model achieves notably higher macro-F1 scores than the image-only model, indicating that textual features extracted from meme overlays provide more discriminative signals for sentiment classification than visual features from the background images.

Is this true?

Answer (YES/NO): YES